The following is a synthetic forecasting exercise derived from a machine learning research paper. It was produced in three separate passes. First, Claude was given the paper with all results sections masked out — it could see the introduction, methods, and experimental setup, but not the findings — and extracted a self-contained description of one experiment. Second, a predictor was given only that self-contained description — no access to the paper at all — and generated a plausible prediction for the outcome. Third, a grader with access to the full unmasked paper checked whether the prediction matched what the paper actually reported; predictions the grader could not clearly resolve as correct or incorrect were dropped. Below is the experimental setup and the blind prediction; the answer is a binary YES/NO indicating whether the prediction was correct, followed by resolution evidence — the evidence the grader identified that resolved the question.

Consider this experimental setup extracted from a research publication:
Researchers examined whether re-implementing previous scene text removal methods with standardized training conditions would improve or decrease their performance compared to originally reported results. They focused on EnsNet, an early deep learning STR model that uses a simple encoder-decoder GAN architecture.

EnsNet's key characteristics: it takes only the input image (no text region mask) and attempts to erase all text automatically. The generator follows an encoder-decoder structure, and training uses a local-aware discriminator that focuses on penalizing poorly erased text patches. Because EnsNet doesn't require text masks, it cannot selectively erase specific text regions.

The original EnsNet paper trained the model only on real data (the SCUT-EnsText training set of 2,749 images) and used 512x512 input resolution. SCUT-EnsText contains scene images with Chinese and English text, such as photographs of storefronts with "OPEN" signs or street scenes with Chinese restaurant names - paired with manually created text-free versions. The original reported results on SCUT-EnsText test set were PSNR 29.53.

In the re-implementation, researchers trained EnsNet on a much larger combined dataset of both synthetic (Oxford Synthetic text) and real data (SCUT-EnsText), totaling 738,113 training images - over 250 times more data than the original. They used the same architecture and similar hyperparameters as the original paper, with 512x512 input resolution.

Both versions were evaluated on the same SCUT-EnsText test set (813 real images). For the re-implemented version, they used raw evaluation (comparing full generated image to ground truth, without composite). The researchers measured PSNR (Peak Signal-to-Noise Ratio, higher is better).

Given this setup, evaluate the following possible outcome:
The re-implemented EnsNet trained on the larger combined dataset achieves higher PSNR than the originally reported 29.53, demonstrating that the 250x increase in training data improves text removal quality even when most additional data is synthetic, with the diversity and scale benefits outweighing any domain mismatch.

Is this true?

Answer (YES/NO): YES